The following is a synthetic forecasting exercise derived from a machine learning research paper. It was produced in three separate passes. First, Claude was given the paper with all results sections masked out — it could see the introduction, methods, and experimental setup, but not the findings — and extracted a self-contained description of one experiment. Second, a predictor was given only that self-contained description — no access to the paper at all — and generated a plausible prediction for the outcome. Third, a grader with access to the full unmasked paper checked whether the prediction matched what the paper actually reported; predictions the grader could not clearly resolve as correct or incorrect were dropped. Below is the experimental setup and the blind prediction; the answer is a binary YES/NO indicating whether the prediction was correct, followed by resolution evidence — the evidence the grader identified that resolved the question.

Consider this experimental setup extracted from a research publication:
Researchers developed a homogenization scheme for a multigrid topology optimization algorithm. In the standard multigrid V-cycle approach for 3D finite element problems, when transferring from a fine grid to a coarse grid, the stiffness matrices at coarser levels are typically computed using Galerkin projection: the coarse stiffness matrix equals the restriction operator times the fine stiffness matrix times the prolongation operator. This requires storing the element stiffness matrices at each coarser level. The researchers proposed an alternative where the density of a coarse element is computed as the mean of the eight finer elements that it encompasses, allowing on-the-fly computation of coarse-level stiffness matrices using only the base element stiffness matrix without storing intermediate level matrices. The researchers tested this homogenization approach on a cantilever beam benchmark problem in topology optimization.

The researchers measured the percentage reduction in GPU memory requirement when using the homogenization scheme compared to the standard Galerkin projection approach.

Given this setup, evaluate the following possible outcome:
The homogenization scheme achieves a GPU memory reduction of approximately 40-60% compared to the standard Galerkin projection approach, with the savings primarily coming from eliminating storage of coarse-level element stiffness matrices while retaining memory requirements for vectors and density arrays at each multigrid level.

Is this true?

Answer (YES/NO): NO